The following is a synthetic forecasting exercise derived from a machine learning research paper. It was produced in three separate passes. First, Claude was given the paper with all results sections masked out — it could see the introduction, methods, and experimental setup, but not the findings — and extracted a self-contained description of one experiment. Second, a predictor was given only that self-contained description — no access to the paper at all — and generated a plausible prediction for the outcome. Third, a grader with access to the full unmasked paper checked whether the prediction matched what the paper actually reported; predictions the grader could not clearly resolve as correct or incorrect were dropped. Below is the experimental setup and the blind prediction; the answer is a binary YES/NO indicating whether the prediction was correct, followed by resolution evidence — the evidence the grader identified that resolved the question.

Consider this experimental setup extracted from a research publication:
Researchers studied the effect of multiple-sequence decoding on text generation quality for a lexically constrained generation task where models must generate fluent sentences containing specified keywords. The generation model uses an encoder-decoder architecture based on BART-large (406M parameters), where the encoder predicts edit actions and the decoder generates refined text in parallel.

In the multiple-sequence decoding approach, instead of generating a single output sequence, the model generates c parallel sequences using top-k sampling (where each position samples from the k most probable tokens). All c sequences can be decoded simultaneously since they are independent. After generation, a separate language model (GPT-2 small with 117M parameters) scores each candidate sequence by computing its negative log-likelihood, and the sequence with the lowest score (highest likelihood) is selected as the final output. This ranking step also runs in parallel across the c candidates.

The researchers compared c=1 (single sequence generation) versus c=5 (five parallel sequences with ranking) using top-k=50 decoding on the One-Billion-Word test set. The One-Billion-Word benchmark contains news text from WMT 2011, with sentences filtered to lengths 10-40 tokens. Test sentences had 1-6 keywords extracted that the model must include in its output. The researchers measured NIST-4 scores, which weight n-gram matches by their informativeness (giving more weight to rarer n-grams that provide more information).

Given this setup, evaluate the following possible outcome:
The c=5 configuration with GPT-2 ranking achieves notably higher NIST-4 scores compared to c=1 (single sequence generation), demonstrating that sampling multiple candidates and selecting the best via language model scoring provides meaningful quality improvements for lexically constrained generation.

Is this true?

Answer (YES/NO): YES